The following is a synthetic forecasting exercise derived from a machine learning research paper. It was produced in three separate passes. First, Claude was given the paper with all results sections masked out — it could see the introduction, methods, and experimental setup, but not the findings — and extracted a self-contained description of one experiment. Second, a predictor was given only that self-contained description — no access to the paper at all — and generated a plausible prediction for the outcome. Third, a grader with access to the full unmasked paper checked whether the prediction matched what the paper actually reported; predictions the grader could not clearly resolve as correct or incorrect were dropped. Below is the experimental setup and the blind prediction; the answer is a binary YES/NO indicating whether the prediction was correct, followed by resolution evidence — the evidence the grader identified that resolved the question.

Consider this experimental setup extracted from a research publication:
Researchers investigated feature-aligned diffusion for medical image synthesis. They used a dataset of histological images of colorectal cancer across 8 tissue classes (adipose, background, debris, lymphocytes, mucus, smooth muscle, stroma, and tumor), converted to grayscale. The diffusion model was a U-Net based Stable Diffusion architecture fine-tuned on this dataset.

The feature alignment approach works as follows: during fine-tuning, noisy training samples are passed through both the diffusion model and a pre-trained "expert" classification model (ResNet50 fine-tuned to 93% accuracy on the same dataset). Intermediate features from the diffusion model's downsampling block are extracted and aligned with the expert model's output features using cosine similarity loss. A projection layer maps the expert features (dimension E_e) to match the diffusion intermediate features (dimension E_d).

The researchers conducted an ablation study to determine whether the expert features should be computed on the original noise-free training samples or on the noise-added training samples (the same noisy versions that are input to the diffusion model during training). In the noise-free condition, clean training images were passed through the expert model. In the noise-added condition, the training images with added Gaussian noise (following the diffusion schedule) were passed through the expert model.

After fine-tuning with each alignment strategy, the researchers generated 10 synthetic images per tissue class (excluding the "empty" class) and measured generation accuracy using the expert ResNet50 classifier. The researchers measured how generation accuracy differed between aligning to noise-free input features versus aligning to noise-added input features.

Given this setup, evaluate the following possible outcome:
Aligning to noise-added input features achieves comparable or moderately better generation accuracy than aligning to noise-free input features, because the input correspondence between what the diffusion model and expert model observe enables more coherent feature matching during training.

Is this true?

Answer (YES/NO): NO